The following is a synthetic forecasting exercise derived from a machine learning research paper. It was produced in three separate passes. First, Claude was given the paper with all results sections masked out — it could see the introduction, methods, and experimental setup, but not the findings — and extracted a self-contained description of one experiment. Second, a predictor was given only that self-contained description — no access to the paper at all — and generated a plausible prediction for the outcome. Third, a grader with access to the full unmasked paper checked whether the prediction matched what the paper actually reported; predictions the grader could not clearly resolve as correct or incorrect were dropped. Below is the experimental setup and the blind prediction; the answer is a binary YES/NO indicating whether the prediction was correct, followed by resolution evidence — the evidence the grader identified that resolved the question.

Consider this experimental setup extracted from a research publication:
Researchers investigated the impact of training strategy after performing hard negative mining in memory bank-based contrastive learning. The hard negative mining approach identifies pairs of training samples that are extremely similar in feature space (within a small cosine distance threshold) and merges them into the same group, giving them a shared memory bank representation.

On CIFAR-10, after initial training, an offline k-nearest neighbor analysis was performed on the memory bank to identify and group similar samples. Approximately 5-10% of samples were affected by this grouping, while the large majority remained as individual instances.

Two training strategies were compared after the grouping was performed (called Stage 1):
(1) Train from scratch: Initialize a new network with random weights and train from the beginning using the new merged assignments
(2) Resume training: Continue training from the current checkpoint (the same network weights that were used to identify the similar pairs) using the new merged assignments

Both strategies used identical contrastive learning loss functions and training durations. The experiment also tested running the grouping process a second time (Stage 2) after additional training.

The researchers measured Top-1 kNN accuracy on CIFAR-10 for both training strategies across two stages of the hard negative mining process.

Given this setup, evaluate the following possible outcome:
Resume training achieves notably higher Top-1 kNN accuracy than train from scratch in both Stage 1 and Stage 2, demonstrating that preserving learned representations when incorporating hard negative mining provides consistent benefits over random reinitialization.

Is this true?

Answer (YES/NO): YES